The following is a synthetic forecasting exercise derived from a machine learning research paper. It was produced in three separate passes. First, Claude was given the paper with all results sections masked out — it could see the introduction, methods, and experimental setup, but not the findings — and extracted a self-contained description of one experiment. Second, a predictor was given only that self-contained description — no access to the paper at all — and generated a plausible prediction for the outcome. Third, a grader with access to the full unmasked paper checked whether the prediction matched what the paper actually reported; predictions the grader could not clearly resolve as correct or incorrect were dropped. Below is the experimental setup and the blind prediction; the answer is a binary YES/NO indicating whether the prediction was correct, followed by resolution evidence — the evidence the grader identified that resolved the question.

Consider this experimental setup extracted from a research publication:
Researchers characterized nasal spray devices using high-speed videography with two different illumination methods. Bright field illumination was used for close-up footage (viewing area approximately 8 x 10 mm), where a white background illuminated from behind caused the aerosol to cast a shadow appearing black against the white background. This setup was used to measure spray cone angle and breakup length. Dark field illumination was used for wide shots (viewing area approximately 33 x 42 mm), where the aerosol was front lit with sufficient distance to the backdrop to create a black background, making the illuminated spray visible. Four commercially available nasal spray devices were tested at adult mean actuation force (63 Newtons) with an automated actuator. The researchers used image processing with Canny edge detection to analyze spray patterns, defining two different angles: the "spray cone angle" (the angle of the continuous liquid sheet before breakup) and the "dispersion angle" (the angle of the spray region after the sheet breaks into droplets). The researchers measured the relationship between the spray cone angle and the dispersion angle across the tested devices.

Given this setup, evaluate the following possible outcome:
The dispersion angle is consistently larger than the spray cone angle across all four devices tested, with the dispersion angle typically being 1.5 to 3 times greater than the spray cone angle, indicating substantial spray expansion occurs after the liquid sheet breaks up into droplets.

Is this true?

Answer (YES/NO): NO